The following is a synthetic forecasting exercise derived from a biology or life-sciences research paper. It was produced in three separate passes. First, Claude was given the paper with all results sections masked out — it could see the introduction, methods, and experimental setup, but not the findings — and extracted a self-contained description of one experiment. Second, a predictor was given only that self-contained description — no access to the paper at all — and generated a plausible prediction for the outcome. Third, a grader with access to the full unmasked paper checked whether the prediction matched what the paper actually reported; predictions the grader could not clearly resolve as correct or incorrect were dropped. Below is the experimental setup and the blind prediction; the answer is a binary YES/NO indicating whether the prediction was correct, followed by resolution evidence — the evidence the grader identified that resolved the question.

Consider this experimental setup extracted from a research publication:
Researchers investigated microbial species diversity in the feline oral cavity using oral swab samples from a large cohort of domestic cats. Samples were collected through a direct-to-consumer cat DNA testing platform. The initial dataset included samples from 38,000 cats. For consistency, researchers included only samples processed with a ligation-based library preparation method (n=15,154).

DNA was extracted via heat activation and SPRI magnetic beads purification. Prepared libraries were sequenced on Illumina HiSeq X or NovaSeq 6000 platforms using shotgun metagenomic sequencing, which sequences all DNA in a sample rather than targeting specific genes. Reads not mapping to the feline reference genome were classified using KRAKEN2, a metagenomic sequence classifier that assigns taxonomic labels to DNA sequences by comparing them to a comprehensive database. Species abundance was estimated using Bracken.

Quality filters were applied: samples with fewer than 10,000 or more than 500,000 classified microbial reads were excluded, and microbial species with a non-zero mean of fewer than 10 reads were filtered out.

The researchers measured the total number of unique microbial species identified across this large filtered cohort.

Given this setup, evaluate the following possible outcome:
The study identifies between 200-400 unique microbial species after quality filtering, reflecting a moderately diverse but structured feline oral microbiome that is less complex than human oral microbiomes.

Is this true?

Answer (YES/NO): NO